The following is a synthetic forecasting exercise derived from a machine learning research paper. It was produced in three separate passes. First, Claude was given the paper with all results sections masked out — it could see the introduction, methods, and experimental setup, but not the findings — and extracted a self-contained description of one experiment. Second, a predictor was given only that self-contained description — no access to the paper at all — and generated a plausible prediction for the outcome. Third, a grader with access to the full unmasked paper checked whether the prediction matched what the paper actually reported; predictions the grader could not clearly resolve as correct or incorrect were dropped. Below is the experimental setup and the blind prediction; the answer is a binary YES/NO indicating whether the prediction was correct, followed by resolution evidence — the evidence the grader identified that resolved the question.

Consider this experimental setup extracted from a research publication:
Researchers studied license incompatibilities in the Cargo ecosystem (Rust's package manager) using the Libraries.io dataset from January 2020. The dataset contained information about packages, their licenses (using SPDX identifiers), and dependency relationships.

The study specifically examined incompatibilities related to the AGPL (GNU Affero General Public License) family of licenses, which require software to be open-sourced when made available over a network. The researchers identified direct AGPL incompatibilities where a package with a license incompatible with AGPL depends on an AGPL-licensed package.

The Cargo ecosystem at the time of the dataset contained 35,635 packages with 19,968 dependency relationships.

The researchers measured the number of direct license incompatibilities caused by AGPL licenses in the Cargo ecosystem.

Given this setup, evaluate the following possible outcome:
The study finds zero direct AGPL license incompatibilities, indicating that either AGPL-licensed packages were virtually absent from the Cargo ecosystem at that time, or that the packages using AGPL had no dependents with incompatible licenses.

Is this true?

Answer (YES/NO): YES